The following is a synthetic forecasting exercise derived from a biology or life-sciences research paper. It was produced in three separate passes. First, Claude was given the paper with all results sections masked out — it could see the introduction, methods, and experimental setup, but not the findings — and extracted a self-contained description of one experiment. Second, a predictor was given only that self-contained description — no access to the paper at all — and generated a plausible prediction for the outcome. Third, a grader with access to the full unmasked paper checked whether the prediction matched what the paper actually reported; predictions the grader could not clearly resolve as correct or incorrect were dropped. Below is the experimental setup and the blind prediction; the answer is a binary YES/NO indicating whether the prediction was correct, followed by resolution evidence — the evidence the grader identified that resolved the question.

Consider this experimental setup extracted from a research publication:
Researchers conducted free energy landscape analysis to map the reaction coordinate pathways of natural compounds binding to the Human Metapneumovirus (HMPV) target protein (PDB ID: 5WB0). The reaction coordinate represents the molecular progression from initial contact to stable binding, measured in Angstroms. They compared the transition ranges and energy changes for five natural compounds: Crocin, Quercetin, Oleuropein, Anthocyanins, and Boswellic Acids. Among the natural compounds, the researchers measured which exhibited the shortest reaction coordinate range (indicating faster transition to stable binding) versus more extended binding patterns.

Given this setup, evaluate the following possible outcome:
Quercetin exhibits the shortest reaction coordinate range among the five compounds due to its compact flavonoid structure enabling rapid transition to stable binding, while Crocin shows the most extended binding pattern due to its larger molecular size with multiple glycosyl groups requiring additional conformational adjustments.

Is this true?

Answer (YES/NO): NO